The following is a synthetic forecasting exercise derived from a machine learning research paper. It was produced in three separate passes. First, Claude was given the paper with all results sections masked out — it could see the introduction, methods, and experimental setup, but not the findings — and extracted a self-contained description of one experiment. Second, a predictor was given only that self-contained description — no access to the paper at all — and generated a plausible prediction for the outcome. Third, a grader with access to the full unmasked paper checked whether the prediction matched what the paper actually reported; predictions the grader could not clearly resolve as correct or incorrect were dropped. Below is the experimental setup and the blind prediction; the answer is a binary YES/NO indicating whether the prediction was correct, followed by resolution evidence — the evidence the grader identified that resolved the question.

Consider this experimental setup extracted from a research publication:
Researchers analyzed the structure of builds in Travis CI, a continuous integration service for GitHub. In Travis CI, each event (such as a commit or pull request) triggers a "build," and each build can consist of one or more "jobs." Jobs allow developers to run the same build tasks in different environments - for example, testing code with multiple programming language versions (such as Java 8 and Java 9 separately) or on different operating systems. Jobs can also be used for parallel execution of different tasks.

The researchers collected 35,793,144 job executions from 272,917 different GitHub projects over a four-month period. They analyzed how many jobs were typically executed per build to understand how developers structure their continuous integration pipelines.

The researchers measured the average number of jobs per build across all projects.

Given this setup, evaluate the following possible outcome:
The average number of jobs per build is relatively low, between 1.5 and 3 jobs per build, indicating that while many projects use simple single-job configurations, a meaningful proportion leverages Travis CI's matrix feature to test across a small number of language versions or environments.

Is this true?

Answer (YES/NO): NO